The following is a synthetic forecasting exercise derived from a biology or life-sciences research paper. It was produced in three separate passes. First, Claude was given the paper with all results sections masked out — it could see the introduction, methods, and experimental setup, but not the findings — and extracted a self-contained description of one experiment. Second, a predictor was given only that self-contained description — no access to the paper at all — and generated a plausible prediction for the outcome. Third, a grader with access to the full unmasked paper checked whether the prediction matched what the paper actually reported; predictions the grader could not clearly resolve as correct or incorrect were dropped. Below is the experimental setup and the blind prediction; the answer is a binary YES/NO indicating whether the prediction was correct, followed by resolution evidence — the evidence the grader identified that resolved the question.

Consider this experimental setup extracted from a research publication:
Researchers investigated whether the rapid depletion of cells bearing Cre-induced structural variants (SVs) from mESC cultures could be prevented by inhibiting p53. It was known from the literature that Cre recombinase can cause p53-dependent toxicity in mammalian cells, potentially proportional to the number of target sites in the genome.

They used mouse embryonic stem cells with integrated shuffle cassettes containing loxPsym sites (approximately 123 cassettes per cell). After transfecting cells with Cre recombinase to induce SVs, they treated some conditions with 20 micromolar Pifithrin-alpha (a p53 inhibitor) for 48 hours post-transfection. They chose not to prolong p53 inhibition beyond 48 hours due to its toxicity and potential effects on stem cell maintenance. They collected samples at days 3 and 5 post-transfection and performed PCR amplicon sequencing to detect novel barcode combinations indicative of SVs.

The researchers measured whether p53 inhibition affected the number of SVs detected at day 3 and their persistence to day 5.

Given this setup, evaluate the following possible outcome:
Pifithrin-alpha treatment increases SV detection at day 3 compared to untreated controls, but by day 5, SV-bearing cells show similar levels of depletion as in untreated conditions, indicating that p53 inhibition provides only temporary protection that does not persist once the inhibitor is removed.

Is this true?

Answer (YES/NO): YES